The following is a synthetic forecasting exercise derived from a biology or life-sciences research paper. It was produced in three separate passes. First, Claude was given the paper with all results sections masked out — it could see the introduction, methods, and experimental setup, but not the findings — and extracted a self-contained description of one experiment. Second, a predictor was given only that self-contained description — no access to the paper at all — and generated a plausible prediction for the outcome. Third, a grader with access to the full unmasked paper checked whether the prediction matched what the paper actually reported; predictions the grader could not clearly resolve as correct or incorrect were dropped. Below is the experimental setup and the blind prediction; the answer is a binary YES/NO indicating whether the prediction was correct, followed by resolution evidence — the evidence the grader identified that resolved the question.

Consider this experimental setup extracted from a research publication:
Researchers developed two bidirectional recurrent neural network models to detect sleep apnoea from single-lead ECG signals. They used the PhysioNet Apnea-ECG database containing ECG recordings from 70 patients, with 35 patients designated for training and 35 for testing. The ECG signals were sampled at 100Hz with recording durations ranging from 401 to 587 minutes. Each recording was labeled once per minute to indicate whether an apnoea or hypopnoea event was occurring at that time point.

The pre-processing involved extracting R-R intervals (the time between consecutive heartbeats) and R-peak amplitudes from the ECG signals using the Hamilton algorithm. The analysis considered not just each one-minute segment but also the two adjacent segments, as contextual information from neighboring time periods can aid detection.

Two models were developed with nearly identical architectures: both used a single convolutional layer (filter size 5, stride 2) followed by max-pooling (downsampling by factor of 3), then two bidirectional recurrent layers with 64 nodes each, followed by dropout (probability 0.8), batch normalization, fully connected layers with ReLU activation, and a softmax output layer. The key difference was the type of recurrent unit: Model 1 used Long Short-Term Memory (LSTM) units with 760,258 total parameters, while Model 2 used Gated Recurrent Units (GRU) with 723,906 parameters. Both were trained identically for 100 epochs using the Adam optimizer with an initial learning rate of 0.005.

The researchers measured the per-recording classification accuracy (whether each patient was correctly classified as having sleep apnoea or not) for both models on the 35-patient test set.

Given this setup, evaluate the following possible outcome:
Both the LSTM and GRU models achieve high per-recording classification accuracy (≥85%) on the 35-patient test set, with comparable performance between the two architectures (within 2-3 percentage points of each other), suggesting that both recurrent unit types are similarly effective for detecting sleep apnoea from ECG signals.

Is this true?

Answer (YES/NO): YES